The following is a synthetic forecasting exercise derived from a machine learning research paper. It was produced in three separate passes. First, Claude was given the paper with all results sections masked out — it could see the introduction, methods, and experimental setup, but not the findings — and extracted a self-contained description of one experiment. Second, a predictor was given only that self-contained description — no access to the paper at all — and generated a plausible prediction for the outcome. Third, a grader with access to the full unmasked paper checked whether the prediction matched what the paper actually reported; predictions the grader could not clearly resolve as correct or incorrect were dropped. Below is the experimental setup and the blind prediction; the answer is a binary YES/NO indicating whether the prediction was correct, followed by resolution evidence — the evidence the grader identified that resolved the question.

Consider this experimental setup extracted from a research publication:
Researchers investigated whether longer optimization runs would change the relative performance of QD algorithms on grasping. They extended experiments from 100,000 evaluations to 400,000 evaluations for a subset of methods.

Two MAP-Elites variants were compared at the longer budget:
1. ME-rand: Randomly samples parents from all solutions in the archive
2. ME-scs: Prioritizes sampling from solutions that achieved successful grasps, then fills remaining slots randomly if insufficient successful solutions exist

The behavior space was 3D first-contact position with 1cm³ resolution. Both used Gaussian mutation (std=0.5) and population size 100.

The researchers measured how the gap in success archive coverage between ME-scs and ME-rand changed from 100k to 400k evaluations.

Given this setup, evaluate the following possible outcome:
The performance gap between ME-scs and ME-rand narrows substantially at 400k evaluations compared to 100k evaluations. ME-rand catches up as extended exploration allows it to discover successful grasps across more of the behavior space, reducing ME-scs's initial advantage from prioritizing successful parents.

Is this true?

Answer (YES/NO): NO